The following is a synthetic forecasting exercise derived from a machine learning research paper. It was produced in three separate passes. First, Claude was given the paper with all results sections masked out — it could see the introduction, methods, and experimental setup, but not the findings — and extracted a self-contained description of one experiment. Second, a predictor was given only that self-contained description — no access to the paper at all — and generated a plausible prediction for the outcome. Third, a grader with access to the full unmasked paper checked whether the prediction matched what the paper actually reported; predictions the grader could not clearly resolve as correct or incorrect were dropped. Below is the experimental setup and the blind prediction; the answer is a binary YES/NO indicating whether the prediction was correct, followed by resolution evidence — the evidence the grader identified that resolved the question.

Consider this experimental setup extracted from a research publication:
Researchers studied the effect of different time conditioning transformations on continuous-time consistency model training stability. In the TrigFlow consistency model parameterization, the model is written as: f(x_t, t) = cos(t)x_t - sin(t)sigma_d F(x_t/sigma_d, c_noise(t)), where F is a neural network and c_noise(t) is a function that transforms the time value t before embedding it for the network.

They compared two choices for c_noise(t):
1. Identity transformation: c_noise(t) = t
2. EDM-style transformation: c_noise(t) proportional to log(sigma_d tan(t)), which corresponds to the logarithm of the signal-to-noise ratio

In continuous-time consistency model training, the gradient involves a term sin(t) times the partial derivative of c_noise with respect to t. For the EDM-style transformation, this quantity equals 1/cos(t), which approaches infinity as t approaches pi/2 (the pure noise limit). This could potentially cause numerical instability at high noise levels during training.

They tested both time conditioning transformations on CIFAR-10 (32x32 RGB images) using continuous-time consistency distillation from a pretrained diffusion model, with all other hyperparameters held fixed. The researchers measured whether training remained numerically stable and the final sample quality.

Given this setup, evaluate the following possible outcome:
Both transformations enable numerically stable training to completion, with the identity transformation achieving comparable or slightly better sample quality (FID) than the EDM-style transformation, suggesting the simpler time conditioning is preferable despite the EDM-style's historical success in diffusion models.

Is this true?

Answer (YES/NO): NO